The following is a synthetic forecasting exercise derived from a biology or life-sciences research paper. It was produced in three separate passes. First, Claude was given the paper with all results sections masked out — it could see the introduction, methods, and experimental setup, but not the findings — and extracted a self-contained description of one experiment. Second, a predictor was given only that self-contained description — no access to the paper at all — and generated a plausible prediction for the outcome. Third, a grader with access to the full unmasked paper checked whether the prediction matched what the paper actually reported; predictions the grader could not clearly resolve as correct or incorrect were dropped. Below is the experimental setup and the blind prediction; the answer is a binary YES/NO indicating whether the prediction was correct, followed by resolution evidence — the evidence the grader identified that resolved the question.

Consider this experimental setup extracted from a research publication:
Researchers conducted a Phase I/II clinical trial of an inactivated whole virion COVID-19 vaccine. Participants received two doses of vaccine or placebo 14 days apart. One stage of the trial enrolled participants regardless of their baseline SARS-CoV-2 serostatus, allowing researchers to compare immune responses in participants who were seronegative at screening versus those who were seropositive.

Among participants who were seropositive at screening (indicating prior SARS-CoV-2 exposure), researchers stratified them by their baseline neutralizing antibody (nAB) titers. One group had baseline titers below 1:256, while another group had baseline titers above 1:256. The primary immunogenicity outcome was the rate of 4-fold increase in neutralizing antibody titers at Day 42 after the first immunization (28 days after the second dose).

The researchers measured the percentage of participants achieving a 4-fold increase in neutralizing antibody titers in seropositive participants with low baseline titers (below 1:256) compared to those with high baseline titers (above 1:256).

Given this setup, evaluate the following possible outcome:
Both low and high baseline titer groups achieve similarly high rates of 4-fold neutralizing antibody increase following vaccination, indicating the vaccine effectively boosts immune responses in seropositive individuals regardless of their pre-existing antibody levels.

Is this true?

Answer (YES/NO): NO